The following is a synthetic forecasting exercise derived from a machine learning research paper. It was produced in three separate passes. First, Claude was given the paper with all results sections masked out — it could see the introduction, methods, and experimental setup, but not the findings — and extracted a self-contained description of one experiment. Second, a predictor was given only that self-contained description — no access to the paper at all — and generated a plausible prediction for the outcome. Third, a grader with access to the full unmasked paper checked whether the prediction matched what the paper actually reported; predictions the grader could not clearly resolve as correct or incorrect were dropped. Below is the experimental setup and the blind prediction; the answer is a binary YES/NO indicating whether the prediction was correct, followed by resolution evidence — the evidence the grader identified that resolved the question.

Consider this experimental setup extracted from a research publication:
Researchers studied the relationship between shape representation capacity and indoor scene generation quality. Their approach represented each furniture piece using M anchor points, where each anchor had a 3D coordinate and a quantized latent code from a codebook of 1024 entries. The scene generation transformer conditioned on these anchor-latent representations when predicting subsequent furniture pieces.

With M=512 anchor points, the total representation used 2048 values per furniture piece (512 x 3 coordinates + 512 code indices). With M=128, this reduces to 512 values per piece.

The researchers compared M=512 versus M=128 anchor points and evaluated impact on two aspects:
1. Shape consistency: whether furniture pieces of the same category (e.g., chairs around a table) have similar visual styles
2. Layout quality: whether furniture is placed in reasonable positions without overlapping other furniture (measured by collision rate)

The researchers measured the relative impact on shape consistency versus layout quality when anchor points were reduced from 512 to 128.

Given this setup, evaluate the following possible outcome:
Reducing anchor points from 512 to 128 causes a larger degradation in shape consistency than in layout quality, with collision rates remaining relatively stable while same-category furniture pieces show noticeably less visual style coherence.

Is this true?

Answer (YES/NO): NO